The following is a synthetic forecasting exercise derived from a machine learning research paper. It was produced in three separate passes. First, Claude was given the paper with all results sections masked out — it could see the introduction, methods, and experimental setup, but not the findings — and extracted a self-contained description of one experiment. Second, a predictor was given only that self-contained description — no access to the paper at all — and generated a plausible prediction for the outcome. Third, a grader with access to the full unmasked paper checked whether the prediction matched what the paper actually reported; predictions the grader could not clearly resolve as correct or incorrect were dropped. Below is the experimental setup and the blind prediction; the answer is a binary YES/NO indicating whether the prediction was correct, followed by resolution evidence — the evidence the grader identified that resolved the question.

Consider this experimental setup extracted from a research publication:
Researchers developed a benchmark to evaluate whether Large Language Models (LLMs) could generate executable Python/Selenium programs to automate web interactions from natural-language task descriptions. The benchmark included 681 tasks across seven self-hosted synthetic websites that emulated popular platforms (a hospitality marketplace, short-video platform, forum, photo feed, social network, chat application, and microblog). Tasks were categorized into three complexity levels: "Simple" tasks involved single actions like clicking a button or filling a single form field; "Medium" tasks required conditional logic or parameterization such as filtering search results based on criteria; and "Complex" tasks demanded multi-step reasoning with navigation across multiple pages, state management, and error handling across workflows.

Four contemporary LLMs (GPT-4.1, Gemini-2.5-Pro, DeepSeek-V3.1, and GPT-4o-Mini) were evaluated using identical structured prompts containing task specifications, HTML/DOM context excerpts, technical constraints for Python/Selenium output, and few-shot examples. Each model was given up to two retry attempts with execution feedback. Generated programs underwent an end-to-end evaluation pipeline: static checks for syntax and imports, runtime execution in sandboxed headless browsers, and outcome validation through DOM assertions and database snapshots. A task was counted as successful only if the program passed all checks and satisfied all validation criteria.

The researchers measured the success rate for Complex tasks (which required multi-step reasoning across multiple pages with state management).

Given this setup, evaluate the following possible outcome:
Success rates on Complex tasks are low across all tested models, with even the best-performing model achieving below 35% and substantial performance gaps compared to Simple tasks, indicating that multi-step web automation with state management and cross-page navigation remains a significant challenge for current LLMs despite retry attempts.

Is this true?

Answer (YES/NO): YES